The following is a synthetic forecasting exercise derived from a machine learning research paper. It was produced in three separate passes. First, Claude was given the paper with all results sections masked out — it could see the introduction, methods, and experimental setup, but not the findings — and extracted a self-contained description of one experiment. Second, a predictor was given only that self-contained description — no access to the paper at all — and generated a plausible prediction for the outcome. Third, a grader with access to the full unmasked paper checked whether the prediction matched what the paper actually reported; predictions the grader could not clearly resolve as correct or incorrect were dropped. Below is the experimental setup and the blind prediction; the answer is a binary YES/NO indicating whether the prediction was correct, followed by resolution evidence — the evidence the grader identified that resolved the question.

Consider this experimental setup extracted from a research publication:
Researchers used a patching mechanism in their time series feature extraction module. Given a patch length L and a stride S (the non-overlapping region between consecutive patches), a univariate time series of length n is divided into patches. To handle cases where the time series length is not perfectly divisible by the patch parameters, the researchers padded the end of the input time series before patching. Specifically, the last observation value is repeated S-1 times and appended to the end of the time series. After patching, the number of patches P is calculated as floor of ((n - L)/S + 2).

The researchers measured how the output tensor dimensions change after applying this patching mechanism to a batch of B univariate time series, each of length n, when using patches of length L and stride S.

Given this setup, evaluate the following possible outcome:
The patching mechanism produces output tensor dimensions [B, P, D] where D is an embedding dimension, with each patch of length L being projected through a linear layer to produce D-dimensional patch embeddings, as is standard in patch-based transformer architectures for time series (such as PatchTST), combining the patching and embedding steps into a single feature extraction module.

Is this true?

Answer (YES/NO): NO